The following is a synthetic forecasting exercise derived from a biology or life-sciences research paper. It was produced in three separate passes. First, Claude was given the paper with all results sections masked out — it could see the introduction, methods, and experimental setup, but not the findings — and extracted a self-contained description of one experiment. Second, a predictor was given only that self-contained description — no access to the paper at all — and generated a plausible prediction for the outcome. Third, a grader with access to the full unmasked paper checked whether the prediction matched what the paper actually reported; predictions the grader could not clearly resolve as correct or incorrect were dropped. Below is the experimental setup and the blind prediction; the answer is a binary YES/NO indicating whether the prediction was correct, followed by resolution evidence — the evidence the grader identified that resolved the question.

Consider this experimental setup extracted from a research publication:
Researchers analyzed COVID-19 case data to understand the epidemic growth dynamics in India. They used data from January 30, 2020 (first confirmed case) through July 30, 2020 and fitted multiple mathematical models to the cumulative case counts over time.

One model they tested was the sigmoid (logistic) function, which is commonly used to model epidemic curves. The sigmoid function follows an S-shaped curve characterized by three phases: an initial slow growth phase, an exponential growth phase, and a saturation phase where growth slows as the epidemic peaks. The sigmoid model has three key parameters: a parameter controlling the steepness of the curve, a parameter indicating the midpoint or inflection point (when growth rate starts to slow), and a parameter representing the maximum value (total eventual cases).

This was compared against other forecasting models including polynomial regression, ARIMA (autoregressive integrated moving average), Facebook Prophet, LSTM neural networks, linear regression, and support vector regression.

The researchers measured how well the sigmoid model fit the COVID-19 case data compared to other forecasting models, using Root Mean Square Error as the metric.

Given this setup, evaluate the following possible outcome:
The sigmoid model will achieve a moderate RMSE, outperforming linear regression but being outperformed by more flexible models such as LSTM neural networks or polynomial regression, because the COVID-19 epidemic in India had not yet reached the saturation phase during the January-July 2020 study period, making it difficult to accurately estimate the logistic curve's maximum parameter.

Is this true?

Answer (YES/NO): NO